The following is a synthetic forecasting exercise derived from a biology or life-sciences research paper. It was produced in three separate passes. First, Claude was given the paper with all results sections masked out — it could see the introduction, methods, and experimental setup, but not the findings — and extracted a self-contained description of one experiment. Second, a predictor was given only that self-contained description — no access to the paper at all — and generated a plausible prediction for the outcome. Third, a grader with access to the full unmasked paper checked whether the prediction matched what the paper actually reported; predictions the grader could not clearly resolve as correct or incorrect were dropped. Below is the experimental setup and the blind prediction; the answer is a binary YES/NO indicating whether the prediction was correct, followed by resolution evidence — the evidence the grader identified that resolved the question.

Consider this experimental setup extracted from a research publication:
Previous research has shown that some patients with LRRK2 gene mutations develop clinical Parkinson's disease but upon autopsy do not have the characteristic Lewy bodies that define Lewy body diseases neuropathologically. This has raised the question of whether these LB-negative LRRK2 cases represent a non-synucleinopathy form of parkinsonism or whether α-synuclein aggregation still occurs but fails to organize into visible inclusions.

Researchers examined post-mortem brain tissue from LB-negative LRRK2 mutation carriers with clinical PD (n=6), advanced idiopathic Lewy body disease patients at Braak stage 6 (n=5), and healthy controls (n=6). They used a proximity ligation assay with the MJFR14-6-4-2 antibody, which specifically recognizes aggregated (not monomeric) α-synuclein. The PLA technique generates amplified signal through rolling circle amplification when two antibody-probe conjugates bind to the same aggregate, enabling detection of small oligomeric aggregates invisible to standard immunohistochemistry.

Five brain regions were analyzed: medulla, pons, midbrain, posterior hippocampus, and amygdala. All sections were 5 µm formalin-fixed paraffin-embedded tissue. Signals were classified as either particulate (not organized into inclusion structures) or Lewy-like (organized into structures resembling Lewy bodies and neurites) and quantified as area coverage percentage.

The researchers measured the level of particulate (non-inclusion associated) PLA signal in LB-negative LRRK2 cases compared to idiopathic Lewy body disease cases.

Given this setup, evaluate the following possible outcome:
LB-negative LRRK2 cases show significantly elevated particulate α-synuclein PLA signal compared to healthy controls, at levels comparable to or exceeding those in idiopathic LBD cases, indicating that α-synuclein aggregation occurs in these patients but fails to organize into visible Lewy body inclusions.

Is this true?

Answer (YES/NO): NO